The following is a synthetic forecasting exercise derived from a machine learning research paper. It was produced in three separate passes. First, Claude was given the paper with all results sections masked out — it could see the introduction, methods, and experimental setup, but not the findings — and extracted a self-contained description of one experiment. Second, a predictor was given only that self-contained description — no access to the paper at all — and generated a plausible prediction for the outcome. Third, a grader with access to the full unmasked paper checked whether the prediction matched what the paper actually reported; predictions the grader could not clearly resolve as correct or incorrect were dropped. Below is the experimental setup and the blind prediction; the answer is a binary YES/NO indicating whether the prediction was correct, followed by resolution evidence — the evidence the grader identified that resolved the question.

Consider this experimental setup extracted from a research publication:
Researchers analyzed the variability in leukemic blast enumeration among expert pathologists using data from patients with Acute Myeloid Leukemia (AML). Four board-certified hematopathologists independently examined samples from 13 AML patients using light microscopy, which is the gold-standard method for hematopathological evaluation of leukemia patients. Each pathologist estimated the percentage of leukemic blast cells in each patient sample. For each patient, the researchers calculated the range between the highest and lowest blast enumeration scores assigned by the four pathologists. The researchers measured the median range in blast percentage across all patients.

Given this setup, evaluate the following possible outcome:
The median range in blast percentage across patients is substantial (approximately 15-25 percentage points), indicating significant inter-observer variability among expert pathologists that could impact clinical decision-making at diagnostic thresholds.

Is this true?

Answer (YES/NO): YES